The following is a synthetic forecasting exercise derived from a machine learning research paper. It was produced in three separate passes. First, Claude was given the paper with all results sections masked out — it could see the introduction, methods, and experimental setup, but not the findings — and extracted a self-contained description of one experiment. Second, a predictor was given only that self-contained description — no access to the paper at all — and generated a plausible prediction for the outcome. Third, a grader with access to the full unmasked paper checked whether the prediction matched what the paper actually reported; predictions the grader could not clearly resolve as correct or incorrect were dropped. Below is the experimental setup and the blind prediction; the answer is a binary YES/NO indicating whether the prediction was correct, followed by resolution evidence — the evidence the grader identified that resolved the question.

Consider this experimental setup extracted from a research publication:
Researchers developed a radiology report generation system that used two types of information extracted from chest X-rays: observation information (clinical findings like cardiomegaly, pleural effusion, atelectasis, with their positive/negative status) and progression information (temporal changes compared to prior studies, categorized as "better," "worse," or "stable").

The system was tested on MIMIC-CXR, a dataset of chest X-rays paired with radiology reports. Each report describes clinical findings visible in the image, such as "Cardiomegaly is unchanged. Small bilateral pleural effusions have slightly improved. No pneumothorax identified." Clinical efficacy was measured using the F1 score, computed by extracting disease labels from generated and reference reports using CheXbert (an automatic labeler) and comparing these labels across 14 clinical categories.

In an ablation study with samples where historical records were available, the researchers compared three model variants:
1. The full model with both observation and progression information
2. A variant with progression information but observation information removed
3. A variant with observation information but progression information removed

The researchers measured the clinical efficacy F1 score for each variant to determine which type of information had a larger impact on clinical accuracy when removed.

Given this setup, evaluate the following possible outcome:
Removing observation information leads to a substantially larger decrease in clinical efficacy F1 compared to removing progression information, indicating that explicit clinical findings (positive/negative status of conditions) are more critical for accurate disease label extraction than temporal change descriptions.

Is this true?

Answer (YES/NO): YES